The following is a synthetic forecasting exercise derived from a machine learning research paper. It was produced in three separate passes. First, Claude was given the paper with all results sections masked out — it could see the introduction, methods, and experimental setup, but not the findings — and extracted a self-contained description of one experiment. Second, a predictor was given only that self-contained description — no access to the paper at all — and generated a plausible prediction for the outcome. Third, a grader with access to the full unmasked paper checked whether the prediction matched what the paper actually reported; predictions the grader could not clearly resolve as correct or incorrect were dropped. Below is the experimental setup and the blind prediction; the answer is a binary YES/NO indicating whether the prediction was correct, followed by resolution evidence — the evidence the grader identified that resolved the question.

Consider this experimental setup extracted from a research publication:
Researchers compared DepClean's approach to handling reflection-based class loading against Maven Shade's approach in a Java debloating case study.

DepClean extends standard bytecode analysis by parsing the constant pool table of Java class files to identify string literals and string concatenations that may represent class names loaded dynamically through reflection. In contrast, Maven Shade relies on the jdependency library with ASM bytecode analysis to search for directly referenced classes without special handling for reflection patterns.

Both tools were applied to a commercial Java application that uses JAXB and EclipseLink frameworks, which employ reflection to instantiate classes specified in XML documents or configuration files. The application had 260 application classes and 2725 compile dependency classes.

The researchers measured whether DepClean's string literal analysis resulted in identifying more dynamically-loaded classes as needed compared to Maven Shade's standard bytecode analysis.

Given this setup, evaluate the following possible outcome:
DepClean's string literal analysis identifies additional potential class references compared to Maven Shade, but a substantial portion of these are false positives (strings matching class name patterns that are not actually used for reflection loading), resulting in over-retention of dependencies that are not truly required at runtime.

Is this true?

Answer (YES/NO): NO